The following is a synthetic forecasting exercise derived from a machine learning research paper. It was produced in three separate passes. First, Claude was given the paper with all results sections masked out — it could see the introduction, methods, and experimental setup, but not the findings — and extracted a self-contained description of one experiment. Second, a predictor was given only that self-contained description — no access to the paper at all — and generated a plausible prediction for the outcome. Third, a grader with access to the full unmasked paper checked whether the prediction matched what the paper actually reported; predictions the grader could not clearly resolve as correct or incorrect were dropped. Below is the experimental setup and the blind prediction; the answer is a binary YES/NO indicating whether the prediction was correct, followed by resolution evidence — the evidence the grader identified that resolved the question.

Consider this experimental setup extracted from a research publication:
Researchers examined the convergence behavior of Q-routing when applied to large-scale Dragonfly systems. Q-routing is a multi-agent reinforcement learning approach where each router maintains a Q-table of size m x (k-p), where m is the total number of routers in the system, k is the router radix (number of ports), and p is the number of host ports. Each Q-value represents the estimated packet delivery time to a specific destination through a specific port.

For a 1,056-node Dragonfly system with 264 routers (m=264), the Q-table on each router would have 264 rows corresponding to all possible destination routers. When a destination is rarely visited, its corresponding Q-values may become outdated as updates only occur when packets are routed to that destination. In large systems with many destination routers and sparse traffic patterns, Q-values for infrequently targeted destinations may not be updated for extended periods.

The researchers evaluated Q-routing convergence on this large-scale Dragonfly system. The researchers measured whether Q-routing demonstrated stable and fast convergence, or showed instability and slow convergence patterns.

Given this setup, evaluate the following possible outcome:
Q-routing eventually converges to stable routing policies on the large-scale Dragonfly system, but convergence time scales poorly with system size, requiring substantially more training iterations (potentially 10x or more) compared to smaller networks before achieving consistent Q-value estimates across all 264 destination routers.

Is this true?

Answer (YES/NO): NO